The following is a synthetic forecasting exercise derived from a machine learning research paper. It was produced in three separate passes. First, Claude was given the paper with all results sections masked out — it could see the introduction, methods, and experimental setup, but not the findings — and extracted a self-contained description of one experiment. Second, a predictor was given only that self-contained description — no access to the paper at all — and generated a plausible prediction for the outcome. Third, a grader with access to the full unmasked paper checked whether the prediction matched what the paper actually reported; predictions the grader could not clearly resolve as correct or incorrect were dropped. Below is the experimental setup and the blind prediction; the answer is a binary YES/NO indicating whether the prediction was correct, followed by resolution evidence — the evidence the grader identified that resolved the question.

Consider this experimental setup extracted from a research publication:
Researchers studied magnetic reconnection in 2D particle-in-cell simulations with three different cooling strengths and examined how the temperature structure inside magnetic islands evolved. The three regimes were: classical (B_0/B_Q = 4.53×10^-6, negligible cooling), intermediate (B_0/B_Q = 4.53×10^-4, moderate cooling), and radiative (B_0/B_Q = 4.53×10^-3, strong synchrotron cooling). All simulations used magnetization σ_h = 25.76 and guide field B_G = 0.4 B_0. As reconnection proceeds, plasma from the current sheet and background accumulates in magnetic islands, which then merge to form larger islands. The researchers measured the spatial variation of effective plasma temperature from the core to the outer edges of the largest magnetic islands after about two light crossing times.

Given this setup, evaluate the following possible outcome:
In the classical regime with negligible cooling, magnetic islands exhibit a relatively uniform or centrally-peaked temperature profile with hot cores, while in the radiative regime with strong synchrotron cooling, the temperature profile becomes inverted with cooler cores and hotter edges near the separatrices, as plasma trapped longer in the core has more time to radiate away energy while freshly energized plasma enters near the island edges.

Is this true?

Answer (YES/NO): NO